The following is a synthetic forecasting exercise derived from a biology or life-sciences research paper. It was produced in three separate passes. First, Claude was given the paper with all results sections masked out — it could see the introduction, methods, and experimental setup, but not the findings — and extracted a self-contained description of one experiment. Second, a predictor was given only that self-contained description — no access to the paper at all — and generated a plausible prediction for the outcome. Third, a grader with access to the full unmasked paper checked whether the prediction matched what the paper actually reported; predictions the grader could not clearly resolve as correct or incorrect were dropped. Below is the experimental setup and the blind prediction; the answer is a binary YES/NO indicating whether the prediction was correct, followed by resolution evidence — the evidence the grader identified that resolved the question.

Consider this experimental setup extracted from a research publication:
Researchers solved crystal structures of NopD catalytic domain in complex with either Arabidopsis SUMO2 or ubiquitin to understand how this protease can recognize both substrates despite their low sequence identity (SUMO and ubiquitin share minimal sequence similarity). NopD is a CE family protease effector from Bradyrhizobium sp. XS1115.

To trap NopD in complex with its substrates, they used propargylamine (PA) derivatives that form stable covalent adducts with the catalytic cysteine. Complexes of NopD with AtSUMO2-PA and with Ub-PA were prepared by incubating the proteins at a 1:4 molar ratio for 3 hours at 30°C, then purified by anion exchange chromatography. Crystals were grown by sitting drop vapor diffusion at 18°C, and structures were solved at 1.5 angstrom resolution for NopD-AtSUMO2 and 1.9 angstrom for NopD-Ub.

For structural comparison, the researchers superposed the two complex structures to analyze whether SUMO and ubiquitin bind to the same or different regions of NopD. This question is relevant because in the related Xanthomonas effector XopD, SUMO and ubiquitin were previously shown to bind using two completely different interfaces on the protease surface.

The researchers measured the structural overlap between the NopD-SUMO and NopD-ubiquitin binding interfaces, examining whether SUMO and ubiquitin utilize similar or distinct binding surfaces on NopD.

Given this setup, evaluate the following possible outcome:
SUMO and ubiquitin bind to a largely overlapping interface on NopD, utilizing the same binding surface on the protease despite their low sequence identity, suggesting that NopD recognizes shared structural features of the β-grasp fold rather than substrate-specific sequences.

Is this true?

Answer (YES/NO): YES